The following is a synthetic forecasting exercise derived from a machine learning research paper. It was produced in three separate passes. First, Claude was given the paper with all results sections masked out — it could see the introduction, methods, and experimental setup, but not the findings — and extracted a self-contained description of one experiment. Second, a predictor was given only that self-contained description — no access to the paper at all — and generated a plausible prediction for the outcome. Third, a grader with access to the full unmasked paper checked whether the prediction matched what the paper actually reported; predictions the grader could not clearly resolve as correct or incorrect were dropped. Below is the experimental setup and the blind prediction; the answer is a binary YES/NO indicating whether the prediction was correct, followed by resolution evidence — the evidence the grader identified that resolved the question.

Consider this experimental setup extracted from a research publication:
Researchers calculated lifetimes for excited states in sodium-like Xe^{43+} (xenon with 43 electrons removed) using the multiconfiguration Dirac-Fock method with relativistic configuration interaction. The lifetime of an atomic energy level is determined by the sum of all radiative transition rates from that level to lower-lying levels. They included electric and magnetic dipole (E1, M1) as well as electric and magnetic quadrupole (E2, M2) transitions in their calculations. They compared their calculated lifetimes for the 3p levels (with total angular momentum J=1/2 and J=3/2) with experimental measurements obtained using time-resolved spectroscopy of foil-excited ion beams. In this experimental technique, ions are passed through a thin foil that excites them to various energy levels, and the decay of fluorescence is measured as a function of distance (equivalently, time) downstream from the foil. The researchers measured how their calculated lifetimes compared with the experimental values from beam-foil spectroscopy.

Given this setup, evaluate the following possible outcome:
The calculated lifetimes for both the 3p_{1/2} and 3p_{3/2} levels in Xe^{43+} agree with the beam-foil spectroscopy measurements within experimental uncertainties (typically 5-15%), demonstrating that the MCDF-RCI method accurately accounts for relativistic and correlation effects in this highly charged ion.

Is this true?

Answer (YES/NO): YES